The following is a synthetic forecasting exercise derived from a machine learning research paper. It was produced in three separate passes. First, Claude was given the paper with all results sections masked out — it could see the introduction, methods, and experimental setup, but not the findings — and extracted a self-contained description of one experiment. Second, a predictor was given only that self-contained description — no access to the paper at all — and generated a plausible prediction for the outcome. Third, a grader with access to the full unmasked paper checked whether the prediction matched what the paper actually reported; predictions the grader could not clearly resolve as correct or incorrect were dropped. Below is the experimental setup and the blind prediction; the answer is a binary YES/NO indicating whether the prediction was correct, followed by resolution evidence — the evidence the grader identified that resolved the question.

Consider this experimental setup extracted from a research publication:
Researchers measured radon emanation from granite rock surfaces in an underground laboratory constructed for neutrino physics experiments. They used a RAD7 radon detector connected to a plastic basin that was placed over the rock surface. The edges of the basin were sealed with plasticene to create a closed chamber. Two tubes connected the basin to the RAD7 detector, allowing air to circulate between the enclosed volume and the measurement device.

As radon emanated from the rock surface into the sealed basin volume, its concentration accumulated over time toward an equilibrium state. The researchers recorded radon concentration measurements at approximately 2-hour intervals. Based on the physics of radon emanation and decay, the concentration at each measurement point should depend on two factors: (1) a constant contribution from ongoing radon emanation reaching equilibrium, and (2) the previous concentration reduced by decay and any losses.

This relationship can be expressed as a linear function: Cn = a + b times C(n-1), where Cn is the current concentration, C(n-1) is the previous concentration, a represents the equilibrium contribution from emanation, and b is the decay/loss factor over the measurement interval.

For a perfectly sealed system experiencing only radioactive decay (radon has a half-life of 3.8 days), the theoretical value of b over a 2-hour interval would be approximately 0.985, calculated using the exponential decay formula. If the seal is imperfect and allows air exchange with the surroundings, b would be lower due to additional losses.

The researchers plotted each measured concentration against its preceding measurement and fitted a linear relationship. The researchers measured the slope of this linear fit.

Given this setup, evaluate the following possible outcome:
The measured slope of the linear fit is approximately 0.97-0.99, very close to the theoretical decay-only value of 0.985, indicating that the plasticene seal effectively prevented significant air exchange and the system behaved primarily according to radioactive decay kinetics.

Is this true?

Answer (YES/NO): NO